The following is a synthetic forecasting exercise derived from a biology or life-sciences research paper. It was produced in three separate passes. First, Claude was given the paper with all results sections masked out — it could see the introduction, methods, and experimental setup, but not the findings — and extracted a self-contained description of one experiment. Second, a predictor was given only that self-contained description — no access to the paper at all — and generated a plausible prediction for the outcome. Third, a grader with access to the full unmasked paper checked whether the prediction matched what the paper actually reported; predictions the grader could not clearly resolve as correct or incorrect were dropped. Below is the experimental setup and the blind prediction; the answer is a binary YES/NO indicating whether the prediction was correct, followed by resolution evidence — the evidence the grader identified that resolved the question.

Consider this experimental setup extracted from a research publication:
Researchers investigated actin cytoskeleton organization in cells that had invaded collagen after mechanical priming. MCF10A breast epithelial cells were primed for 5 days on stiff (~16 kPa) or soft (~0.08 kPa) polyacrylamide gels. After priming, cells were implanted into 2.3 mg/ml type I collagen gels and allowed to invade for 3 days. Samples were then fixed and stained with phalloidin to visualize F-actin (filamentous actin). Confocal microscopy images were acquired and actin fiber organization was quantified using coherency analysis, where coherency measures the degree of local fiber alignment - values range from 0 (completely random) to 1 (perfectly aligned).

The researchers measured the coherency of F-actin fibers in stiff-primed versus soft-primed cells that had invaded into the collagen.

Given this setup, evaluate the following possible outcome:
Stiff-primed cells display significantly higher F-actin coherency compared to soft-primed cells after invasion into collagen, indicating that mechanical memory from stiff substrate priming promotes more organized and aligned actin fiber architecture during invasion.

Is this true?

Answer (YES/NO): YES